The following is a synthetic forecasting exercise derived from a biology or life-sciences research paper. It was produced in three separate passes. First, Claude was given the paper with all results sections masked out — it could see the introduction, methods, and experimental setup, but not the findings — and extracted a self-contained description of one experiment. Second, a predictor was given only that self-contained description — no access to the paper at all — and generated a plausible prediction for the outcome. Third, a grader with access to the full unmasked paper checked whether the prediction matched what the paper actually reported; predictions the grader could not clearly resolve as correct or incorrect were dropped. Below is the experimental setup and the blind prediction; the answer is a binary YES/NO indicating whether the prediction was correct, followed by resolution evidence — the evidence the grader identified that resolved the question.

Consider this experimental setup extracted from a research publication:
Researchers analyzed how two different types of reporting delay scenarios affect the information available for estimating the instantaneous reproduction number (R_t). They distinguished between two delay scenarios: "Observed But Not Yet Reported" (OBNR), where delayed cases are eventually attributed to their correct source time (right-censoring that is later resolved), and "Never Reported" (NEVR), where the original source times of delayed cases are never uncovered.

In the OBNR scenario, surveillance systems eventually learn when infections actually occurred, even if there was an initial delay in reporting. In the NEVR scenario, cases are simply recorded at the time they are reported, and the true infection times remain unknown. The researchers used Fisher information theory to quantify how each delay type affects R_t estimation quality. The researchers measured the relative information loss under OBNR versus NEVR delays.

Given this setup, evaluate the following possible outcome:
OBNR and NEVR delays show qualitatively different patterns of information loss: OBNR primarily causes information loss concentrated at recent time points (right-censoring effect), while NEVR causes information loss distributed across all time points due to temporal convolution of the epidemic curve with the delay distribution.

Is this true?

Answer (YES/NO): NO